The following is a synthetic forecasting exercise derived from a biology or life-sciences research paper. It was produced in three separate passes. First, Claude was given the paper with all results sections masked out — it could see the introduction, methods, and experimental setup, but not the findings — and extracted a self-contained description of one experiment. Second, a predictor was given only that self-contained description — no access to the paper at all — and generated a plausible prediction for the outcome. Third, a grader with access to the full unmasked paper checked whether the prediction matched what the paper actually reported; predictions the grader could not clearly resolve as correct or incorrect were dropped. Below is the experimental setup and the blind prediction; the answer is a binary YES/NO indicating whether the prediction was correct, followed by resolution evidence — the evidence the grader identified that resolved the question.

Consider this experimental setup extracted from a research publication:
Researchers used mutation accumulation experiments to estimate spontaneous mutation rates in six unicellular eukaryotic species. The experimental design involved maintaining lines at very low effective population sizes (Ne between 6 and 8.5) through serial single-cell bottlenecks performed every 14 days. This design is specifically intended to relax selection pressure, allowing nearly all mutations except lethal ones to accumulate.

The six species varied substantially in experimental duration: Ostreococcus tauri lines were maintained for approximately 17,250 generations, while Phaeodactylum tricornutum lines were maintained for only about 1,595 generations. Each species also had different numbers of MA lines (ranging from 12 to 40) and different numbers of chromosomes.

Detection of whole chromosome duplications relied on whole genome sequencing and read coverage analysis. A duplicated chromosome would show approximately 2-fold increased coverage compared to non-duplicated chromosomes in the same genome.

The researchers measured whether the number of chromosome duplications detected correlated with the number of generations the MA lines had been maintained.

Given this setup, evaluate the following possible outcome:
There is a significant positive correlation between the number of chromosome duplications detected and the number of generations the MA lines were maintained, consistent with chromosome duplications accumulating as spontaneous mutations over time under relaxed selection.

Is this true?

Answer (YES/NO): NO